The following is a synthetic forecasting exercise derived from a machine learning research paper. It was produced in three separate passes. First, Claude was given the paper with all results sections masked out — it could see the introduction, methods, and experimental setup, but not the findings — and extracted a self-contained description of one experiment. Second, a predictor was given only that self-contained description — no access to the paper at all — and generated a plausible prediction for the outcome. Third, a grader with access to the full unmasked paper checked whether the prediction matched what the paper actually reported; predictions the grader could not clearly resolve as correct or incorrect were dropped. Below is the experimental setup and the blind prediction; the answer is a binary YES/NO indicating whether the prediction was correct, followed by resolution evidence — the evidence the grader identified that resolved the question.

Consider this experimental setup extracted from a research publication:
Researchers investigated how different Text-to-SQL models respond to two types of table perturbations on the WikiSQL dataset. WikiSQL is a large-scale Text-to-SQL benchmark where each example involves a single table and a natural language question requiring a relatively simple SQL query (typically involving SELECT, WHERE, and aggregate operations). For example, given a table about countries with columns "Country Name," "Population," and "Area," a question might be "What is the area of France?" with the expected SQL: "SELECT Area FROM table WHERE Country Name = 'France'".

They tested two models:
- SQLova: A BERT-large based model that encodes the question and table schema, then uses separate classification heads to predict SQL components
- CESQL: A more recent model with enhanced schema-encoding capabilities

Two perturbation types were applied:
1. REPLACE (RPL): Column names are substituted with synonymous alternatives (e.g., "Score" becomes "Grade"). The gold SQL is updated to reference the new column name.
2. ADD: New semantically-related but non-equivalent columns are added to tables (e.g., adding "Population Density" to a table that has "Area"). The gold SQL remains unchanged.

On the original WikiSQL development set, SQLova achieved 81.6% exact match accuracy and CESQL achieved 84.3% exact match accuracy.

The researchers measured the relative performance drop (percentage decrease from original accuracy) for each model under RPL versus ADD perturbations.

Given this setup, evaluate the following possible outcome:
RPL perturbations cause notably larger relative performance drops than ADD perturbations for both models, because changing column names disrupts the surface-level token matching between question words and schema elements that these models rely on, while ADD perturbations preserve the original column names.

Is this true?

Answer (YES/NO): YES